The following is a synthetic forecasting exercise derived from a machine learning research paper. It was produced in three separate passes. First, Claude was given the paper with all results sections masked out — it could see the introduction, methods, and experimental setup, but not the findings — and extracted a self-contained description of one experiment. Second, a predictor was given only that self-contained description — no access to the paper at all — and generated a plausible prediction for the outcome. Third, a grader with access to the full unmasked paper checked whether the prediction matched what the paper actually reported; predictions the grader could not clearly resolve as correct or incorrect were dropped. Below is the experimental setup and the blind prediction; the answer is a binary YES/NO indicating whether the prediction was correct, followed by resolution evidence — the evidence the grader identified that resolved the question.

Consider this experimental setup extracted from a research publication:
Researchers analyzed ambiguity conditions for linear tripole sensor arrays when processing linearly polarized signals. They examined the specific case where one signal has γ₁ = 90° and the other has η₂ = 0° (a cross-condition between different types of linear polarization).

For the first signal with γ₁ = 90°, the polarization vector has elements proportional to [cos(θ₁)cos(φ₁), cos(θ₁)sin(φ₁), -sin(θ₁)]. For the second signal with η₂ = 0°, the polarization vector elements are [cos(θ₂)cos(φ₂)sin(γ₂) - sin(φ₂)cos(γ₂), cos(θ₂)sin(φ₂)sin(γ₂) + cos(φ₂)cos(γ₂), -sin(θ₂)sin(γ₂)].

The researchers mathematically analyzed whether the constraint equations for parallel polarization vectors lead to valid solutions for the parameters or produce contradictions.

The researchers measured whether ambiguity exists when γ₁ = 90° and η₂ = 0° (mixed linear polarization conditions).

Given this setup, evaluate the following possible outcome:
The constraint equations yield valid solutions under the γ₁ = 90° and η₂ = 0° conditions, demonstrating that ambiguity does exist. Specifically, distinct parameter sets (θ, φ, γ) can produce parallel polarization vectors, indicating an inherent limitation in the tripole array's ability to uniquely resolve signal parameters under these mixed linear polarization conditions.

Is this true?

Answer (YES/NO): NO